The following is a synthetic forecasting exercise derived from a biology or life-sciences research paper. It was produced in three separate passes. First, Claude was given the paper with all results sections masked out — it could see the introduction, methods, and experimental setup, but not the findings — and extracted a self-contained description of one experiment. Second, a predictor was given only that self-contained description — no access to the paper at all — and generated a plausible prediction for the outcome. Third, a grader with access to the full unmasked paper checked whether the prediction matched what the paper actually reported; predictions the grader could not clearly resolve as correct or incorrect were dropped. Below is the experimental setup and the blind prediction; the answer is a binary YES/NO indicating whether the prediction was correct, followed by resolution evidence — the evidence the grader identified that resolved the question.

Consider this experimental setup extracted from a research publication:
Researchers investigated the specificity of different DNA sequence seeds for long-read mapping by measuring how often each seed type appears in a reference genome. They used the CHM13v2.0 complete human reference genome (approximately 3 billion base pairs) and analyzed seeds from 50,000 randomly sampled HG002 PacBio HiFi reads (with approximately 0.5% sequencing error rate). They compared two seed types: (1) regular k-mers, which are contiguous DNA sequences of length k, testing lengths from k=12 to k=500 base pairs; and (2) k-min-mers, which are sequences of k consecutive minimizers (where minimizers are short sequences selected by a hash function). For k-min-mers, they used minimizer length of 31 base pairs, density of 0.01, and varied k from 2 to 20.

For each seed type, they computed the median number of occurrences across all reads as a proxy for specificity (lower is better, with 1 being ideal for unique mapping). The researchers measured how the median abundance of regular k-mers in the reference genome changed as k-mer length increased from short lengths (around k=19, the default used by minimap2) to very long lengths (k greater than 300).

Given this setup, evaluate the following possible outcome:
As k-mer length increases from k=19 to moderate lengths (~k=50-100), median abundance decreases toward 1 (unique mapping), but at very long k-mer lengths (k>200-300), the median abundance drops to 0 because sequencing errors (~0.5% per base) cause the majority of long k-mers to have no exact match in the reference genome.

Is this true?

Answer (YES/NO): NO